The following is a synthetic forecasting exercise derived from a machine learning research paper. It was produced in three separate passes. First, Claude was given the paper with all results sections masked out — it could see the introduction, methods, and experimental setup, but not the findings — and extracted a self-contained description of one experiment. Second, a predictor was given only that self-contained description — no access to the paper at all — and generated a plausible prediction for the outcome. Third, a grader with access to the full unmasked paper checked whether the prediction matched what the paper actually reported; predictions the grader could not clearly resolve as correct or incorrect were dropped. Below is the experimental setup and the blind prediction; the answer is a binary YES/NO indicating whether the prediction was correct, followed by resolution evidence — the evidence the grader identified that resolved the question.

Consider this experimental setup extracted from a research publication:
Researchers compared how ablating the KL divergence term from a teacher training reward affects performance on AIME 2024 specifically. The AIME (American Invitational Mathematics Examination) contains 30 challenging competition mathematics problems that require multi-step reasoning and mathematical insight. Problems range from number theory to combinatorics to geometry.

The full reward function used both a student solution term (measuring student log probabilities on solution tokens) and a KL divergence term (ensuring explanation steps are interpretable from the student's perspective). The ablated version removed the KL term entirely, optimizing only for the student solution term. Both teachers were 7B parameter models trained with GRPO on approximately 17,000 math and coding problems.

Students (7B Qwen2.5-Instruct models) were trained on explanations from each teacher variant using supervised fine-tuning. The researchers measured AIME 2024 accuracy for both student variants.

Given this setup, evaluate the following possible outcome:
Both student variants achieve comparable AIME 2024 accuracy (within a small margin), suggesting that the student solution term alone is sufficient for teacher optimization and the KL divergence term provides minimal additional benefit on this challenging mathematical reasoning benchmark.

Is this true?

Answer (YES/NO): NO